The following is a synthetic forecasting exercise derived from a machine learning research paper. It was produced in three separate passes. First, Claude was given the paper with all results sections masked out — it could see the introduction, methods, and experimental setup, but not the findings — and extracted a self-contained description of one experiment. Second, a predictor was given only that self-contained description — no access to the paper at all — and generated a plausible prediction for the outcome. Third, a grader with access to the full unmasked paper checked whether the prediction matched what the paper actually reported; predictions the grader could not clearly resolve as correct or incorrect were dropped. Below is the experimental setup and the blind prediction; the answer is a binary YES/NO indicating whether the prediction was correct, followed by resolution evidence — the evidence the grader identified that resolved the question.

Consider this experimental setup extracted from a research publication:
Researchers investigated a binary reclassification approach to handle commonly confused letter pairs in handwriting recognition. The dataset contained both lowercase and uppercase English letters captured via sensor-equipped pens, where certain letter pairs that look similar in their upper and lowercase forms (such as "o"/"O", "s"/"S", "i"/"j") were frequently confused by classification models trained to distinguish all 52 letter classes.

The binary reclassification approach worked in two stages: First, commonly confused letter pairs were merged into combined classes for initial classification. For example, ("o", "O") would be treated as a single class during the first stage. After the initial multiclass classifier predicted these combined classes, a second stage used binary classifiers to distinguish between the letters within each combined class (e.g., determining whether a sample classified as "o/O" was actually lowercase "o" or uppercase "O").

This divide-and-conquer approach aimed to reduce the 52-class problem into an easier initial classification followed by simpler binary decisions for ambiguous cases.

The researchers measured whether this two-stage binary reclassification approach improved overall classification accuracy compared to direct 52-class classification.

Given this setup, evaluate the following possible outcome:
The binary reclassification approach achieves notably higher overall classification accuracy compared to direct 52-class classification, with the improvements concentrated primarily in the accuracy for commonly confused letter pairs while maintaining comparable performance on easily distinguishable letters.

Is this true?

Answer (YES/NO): NO